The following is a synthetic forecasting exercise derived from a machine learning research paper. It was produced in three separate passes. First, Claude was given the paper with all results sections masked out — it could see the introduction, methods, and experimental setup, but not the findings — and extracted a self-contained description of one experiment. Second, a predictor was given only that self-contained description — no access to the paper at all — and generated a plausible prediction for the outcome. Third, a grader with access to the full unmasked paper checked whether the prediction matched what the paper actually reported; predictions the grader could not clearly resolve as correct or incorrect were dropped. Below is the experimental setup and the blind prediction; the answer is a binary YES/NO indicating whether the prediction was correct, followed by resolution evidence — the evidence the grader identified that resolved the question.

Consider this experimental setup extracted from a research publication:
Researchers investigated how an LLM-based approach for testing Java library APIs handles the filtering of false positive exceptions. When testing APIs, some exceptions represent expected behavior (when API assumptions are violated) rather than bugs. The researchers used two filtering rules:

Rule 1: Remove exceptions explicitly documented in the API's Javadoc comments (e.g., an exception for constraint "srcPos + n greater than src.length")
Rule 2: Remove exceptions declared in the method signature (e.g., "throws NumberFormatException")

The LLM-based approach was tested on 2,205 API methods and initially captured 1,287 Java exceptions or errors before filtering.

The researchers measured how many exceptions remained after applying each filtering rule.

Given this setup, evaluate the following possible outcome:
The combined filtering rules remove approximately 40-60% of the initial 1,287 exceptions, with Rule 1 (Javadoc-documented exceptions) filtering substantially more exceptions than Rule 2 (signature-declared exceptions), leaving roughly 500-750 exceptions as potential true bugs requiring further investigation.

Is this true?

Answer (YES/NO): NO